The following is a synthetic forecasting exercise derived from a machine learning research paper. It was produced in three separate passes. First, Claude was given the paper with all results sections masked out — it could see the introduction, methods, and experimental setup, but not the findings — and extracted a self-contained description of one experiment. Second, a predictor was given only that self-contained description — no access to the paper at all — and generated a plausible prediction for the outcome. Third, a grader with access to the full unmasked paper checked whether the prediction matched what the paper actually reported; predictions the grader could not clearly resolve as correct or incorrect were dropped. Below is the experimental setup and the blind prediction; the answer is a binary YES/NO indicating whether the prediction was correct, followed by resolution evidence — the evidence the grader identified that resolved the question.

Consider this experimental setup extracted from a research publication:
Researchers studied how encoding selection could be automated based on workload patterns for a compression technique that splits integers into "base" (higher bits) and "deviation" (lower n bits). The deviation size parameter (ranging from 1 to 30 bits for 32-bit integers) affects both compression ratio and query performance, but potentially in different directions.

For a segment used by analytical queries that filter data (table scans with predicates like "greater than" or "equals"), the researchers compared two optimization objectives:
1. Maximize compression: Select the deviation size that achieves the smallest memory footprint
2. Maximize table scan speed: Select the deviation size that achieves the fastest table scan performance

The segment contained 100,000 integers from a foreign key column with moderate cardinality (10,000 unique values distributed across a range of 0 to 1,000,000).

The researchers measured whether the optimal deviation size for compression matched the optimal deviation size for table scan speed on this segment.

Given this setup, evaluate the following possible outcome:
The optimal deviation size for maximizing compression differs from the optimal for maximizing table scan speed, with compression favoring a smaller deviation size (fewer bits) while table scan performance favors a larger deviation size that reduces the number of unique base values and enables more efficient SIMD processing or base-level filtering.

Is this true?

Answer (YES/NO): NO